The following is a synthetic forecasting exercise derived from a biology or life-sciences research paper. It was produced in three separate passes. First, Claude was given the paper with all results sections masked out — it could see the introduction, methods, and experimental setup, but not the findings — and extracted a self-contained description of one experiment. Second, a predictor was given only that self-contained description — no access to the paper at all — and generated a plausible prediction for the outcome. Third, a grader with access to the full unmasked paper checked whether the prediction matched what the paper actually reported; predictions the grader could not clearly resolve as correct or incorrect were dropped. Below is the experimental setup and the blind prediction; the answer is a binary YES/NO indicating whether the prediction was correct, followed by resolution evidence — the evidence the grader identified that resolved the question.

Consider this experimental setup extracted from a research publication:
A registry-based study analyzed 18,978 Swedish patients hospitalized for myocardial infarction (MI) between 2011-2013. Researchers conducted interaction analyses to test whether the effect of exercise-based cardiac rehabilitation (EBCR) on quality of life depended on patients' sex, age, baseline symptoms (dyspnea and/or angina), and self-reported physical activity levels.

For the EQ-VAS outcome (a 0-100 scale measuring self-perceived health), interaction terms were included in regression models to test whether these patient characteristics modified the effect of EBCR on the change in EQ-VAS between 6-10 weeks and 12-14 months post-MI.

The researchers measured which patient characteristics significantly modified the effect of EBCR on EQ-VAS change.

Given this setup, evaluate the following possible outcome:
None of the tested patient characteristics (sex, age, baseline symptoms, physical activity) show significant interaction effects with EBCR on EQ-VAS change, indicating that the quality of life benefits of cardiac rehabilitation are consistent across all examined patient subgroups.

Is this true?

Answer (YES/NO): NO